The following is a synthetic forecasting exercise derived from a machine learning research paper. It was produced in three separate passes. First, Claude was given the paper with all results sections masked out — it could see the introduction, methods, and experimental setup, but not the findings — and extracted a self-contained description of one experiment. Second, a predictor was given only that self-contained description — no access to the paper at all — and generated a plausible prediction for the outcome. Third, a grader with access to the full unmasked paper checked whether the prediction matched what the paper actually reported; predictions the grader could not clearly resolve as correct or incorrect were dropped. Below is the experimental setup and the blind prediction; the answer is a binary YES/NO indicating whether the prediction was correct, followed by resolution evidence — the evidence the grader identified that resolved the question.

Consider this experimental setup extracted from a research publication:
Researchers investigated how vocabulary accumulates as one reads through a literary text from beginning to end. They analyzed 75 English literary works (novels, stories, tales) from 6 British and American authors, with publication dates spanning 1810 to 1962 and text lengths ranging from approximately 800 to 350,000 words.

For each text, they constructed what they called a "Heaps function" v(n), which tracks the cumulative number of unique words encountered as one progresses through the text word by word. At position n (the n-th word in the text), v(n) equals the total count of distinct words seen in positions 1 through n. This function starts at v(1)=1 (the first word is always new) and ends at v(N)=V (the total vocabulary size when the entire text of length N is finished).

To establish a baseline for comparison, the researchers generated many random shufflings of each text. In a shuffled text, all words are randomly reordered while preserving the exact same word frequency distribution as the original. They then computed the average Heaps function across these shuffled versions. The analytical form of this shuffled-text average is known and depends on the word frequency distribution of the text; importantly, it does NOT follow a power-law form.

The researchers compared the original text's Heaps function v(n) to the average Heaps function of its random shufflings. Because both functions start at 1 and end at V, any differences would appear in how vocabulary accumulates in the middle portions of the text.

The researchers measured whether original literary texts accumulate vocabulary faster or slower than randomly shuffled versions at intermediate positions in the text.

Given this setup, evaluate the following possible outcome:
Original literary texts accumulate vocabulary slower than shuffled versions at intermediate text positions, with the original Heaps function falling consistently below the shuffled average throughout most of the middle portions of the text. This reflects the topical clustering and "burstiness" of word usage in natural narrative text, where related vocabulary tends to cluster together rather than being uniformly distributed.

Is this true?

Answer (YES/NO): YES